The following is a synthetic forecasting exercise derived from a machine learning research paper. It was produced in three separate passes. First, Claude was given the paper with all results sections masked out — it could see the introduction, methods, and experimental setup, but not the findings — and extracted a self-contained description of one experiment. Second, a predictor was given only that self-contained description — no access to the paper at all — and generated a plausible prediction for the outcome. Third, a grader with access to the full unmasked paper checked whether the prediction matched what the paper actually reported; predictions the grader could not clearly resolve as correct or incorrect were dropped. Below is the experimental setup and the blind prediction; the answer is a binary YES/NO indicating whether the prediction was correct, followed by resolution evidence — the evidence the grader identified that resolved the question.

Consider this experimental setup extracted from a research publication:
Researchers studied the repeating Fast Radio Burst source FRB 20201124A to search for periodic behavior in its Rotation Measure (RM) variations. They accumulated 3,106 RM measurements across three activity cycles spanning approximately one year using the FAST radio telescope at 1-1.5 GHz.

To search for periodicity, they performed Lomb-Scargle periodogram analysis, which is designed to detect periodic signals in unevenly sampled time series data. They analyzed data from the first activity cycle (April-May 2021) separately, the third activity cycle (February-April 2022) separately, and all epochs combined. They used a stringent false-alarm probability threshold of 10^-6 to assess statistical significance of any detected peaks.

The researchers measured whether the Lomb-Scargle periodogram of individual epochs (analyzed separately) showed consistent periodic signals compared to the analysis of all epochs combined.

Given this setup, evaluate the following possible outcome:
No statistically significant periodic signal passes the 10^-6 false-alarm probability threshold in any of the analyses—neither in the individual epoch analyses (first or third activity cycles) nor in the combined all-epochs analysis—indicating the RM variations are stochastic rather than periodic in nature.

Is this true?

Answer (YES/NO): NO